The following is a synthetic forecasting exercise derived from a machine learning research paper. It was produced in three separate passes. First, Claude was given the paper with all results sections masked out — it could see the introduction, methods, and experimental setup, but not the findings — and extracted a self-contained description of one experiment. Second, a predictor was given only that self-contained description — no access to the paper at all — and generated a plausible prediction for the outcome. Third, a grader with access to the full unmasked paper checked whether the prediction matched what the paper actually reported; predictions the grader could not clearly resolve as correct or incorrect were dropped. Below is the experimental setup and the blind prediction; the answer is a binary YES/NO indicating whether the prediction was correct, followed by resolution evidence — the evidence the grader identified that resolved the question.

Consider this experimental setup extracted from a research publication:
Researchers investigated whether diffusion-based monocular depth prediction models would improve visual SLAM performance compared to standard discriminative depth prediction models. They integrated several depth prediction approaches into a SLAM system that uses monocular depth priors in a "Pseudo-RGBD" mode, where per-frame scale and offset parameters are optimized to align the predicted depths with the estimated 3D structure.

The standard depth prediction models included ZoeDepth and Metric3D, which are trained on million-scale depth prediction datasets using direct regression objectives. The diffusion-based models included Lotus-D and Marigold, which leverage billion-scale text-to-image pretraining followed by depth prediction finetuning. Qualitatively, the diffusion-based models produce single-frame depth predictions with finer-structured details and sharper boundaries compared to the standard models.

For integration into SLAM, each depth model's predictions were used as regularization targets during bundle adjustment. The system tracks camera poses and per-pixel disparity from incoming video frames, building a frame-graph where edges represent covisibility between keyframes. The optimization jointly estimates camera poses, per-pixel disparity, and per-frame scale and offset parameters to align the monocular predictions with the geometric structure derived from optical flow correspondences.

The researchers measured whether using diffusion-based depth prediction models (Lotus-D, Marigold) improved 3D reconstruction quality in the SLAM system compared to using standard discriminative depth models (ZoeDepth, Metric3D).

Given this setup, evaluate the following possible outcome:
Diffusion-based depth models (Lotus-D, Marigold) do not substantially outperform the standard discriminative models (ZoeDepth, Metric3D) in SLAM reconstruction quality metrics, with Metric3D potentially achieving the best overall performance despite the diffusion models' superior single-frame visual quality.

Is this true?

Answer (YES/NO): YES